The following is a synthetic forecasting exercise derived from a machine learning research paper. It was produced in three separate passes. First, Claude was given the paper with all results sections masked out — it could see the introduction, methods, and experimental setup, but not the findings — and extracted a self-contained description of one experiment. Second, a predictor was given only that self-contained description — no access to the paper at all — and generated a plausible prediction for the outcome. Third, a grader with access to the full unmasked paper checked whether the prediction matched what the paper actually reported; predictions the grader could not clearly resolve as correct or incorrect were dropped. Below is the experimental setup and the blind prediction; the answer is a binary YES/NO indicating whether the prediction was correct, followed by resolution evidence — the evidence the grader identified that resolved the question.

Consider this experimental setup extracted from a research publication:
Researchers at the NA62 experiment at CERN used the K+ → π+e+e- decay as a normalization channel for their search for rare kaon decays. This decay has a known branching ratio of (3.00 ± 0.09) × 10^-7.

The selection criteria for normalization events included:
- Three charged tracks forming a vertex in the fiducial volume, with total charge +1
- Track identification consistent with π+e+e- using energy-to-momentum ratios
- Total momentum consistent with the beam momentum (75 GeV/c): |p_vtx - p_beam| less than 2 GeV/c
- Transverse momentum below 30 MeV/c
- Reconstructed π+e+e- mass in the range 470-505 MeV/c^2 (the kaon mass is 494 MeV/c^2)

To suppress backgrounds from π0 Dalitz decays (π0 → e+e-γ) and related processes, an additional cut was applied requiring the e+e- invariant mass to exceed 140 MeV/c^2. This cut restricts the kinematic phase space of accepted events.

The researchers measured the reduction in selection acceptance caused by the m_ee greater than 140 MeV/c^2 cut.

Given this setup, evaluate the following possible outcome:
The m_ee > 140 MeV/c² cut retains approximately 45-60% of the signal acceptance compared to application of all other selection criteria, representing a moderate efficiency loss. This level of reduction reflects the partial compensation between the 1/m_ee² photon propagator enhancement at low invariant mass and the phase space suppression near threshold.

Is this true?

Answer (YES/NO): NO